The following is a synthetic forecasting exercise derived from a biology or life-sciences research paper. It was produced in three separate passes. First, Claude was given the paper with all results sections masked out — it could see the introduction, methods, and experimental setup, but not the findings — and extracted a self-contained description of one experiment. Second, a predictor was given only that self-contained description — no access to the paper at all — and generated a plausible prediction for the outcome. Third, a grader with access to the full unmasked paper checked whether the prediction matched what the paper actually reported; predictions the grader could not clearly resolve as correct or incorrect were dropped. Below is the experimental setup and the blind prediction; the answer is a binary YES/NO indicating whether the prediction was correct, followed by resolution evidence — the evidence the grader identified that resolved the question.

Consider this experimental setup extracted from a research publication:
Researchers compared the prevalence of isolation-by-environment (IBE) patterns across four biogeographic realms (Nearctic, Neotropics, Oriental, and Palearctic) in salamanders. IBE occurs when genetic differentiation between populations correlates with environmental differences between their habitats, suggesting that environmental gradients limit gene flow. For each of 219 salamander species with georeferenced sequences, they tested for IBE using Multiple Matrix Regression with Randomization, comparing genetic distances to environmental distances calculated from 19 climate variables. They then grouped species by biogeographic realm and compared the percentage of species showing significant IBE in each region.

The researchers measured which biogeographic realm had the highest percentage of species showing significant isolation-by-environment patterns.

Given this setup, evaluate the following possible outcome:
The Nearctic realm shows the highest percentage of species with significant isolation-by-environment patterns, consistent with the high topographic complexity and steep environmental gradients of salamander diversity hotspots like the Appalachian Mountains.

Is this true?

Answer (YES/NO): NO